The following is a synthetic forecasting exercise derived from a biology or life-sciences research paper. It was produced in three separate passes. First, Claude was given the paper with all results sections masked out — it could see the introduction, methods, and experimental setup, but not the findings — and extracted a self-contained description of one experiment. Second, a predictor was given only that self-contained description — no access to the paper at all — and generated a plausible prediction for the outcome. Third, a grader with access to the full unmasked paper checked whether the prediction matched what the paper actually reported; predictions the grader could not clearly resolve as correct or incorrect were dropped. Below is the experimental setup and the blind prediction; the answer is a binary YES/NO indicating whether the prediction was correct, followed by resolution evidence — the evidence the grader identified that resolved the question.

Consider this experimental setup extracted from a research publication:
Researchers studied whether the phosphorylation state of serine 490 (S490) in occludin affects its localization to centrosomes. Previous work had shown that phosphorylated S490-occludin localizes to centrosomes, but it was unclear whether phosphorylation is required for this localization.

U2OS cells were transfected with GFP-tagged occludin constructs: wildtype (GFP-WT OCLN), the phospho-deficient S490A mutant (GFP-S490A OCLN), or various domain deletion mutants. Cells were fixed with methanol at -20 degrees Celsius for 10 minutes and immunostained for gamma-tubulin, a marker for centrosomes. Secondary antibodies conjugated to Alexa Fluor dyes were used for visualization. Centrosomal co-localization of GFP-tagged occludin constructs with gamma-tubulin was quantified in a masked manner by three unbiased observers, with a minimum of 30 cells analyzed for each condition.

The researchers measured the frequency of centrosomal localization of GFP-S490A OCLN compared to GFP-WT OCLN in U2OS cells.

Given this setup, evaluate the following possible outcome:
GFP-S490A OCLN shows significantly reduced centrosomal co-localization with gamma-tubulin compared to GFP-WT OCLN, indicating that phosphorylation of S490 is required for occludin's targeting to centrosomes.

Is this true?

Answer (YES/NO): YES